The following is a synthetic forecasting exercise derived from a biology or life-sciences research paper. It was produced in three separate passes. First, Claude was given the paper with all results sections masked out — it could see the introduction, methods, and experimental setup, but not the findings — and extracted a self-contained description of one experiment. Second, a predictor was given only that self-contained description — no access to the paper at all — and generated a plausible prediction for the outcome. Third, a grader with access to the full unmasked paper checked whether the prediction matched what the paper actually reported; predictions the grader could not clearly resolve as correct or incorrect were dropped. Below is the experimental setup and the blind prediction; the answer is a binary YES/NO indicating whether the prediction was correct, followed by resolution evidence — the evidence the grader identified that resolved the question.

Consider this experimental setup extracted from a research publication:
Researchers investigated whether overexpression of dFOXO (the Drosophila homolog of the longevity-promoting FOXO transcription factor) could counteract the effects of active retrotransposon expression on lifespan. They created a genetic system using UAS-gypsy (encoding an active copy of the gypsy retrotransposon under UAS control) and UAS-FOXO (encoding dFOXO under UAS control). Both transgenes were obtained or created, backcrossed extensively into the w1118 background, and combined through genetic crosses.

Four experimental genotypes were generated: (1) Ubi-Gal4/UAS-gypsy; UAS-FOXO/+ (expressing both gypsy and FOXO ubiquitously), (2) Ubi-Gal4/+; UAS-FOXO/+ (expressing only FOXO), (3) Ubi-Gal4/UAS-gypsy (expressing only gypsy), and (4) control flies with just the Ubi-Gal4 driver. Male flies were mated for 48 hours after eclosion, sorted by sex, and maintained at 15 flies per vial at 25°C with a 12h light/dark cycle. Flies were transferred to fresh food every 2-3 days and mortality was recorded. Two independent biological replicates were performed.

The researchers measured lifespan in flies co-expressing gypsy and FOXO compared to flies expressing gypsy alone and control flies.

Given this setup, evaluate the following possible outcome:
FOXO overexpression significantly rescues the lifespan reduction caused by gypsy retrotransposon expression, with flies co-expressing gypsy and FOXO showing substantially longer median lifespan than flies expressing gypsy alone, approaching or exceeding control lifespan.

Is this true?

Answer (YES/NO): YES